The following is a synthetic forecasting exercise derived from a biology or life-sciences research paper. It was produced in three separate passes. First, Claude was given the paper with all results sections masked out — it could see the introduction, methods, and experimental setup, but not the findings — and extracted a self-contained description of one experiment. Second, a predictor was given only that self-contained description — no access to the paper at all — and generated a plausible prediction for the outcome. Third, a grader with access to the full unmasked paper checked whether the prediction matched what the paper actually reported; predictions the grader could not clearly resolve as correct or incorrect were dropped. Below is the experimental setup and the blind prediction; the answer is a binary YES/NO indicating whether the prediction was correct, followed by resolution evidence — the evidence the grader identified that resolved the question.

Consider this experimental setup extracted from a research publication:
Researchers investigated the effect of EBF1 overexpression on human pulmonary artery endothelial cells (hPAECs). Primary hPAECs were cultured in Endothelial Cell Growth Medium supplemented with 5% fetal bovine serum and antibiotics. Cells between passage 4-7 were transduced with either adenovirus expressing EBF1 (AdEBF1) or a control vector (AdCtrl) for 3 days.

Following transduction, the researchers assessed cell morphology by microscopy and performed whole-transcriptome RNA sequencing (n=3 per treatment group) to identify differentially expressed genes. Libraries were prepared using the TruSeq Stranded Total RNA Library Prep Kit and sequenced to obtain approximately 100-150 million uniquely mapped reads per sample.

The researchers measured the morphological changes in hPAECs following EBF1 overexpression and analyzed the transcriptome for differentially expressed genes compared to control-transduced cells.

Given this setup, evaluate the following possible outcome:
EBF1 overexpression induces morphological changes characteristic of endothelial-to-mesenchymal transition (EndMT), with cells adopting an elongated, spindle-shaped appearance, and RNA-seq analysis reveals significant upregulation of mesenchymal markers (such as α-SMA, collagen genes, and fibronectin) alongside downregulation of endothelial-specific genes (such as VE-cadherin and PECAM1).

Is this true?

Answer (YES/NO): NO